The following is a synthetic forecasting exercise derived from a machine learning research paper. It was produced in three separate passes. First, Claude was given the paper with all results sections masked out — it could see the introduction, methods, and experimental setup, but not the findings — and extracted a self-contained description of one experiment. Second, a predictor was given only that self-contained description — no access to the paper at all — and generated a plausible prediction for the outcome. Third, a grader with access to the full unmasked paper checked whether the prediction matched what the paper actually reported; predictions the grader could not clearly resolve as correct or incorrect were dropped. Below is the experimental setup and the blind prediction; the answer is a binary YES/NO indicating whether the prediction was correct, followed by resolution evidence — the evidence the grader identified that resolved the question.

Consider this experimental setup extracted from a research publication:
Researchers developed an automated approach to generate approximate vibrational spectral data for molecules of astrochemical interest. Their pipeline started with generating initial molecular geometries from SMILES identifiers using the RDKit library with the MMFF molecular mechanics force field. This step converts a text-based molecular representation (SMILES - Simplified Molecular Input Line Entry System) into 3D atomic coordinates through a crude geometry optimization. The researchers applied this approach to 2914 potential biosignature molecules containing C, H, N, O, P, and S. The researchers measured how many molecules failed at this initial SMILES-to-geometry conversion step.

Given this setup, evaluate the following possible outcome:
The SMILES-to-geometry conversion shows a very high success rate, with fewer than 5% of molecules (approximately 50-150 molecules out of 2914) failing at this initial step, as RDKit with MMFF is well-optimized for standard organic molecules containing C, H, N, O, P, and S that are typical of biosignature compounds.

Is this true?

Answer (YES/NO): NO